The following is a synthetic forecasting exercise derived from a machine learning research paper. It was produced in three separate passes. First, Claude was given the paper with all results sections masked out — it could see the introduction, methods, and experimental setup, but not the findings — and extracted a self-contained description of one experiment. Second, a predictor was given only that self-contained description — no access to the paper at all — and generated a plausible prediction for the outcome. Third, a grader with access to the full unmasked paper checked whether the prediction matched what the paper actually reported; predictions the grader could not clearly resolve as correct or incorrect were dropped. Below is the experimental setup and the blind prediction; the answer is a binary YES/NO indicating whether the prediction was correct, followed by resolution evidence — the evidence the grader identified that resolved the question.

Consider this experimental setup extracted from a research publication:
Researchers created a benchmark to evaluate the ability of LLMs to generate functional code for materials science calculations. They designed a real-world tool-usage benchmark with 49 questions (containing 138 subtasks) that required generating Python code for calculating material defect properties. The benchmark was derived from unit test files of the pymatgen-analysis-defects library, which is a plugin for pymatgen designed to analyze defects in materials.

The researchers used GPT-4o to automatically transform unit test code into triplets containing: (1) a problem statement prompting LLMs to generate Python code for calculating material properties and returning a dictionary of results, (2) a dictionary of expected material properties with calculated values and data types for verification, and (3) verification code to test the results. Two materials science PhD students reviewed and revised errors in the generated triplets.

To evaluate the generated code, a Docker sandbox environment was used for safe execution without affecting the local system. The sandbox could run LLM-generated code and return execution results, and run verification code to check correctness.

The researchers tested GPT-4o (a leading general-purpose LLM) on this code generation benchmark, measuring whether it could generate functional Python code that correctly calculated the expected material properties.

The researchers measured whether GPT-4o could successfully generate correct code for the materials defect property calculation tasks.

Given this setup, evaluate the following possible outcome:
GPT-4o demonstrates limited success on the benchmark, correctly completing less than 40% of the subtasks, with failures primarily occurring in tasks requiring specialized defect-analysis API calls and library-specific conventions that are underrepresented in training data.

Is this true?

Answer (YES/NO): YES